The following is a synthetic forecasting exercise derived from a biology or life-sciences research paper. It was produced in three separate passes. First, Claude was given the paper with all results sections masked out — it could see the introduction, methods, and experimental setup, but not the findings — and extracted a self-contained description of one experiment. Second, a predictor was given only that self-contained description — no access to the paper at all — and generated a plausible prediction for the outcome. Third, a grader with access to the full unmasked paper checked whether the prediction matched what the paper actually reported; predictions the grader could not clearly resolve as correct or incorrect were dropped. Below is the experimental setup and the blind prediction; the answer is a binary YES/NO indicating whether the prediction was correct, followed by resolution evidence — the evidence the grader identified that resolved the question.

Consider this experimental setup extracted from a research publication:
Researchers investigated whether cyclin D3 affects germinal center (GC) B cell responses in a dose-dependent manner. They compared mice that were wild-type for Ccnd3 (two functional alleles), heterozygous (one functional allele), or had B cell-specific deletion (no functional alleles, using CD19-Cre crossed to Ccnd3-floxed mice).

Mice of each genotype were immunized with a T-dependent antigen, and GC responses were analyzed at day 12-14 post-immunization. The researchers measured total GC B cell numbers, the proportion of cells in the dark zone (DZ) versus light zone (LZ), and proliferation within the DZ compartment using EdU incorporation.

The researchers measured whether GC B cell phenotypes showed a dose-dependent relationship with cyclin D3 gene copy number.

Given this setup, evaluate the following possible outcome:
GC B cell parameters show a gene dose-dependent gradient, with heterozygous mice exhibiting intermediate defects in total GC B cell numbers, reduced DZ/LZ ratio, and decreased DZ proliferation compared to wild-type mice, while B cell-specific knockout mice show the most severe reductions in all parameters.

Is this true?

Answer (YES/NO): YES